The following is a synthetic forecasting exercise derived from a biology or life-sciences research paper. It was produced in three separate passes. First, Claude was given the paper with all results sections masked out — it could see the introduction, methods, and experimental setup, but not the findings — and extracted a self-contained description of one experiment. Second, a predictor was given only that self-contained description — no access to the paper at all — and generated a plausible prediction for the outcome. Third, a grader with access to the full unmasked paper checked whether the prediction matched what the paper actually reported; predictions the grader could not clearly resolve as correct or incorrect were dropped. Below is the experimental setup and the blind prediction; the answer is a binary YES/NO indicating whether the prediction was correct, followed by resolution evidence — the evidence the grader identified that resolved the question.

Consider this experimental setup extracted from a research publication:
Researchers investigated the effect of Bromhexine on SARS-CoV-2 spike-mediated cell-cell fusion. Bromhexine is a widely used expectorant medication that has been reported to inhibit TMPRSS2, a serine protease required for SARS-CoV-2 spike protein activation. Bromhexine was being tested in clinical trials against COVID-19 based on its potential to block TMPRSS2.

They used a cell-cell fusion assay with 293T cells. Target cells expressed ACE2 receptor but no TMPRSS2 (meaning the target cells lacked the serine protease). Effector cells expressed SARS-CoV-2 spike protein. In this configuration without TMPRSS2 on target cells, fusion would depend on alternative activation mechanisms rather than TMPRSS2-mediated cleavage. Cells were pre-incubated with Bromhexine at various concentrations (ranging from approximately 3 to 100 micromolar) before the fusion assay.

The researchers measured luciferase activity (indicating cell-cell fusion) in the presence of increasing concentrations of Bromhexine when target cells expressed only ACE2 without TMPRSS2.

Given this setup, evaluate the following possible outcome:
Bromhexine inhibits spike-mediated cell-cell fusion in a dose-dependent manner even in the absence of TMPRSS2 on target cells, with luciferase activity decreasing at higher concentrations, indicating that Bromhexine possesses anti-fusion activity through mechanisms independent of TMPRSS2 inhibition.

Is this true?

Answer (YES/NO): NO